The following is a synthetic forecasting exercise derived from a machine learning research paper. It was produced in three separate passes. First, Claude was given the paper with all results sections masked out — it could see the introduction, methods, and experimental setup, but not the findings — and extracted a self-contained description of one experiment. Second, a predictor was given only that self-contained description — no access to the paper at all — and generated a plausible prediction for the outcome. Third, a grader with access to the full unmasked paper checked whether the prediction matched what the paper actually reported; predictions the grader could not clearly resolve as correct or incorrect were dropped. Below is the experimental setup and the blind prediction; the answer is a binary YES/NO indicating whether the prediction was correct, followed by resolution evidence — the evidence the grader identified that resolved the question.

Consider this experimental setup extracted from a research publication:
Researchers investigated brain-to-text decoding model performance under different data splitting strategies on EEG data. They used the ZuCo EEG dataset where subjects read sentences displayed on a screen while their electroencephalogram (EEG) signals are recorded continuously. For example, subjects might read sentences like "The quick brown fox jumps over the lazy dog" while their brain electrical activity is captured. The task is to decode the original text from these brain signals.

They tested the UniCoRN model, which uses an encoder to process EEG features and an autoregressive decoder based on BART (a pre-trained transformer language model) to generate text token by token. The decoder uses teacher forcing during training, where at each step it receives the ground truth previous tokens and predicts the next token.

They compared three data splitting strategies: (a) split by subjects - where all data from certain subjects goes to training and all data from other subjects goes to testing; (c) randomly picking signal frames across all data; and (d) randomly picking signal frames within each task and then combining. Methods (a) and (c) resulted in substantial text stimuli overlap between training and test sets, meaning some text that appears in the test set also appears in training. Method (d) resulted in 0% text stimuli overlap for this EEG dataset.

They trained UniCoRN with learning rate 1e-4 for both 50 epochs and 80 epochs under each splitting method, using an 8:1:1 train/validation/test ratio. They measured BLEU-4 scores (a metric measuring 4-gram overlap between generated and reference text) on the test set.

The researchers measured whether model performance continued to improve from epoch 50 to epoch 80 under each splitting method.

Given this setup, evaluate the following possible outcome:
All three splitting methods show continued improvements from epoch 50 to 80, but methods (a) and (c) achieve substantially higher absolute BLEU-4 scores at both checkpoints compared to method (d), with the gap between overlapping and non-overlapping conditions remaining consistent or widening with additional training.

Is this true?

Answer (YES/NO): NO